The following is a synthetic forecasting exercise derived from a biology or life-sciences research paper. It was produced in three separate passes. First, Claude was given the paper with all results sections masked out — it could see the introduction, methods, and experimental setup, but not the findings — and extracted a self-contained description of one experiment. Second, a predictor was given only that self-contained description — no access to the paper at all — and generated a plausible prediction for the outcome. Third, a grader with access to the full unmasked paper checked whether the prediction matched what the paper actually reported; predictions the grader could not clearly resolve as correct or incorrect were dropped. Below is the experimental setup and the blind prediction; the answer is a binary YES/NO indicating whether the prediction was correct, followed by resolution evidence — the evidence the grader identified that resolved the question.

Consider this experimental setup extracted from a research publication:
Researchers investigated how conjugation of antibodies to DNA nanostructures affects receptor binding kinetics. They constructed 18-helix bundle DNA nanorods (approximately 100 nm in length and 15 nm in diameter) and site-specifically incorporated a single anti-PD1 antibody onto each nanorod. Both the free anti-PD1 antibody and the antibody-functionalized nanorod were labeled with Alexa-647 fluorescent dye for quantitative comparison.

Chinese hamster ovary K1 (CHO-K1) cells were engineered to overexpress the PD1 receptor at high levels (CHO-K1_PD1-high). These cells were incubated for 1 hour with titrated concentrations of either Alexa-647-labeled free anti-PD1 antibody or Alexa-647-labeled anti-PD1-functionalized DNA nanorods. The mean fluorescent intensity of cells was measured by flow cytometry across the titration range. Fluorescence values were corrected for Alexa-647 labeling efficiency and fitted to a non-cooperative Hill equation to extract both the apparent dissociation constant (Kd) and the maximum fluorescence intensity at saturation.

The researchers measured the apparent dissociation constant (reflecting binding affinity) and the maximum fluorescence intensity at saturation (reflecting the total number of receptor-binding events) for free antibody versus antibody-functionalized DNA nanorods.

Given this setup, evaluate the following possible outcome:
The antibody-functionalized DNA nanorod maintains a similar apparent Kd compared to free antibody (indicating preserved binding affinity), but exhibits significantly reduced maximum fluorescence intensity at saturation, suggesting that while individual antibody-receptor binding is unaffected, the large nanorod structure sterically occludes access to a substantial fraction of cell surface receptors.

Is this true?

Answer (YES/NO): YES